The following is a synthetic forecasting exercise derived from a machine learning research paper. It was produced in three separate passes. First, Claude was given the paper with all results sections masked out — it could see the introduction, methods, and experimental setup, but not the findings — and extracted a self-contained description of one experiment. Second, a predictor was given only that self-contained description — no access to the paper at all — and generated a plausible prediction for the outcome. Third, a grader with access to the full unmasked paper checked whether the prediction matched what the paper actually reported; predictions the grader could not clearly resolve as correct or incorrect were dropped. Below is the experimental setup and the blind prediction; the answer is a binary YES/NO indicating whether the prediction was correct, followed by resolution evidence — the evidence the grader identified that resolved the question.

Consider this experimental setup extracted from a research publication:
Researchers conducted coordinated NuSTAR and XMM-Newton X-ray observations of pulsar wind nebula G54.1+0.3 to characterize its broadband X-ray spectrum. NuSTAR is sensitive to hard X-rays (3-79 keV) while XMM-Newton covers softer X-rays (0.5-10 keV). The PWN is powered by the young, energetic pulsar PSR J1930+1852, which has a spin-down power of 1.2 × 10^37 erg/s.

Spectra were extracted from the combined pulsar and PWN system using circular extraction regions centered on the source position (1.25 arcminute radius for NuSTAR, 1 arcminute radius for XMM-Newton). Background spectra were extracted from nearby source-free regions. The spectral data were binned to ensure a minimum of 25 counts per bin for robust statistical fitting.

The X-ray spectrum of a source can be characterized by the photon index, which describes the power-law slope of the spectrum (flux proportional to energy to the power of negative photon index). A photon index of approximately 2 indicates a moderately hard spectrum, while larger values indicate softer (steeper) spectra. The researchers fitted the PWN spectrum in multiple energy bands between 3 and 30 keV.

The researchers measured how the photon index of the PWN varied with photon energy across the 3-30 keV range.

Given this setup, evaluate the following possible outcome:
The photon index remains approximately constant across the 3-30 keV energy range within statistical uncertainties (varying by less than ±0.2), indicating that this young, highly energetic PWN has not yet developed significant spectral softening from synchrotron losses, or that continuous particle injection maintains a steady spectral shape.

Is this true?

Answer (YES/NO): NO